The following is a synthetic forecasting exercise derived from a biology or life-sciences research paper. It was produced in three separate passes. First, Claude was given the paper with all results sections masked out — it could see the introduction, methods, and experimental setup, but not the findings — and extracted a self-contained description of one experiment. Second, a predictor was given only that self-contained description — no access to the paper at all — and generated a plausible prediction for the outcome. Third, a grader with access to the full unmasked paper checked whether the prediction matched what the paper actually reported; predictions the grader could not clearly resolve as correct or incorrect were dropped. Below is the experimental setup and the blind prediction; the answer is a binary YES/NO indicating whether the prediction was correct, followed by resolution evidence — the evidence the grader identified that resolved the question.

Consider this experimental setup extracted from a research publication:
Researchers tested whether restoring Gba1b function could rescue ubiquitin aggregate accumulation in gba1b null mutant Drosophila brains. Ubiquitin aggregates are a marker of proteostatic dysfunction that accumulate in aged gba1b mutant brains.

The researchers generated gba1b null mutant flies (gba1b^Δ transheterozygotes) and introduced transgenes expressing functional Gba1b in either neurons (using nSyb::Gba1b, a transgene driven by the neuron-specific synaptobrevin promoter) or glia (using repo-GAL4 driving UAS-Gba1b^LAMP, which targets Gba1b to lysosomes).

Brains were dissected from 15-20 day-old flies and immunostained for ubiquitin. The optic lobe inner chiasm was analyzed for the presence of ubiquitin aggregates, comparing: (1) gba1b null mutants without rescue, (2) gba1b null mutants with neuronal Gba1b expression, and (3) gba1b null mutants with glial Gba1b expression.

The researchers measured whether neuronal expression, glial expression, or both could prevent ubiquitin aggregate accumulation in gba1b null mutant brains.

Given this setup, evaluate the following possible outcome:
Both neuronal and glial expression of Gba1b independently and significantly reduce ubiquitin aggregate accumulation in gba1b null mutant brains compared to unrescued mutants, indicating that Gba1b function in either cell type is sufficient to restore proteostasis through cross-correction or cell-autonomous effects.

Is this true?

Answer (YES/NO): YES